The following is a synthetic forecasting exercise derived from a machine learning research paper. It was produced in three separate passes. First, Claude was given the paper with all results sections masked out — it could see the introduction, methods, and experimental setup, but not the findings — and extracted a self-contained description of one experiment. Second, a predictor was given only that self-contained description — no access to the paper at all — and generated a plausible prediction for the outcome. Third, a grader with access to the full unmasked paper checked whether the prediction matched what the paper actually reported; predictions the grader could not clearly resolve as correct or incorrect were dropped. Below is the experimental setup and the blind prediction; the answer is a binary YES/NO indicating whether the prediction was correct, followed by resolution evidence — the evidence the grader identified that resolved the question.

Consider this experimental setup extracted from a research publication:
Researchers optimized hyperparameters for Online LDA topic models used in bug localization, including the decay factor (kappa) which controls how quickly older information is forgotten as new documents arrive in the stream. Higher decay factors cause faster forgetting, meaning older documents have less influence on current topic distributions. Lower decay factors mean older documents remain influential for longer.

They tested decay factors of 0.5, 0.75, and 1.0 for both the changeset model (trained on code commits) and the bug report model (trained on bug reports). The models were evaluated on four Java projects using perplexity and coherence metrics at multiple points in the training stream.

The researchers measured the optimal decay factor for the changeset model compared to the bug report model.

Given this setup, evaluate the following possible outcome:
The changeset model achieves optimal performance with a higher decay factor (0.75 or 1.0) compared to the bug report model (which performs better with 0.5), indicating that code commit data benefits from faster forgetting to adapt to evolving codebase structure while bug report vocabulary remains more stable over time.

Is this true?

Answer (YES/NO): NO